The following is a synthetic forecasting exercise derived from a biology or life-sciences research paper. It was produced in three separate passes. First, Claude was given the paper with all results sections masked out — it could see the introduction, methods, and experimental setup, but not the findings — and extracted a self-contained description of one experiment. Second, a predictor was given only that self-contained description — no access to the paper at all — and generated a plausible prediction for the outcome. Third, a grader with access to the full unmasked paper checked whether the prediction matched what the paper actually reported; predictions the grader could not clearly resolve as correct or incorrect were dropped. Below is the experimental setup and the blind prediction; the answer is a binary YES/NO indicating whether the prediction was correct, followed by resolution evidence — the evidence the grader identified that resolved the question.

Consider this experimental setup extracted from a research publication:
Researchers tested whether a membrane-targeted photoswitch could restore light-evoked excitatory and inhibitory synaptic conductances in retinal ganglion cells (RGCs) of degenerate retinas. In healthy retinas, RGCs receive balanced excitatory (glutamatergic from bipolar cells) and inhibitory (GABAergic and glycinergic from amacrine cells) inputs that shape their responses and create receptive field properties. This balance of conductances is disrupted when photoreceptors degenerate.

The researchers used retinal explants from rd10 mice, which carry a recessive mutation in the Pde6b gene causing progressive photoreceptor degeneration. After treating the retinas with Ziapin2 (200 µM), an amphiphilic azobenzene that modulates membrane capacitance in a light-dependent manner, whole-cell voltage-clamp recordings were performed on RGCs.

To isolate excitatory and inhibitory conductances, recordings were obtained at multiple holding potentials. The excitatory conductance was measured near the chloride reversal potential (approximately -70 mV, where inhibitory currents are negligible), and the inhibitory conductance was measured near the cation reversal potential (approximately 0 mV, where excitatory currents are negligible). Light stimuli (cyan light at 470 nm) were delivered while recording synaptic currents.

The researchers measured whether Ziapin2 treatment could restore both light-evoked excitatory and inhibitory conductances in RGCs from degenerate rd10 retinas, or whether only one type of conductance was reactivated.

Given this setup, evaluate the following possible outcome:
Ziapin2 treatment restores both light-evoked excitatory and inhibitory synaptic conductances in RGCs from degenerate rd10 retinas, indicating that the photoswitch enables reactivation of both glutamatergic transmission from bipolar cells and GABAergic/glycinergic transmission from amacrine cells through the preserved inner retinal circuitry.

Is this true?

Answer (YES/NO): YES